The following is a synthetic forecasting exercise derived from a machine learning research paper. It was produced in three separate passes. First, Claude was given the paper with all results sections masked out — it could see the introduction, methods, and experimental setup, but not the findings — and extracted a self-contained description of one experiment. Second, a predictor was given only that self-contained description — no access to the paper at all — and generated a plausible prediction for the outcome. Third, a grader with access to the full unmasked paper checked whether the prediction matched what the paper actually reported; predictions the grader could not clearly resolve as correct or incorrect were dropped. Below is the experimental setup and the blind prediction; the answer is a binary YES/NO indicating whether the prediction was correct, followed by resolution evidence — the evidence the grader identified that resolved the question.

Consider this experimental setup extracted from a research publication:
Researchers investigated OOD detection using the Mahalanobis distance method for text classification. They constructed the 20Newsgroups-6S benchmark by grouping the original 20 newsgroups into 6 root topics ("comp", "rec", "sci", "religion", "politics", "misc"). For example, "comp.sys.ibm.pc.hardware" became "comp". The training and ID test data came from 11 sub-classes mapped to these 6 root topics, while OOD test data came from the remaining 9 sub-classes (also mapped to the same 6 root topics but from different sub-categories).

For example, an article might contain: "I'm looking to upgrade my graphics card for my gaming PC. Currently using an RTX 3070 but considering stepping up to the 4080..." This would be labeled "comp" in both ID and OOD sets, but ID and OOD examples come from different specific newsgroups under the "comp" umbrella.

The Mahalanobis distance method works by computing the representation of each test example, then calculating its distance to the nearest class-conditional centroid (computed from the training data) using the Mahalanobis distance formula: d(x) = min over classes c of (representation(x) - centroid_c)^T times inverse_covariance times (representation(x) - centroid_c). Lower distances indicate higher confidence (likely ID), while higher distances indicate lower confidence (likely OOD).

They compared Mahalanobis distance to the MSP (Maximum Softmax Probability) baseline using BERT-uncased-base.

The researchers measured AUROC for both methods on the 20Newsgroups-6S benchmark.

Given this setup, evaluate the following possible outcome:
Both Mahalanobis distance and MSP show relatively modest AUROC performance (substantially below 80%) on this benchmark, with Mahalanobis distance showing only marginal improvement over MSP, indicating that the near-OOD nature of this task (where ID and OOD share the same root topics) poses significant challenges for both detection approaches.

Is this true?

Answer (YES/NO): YES